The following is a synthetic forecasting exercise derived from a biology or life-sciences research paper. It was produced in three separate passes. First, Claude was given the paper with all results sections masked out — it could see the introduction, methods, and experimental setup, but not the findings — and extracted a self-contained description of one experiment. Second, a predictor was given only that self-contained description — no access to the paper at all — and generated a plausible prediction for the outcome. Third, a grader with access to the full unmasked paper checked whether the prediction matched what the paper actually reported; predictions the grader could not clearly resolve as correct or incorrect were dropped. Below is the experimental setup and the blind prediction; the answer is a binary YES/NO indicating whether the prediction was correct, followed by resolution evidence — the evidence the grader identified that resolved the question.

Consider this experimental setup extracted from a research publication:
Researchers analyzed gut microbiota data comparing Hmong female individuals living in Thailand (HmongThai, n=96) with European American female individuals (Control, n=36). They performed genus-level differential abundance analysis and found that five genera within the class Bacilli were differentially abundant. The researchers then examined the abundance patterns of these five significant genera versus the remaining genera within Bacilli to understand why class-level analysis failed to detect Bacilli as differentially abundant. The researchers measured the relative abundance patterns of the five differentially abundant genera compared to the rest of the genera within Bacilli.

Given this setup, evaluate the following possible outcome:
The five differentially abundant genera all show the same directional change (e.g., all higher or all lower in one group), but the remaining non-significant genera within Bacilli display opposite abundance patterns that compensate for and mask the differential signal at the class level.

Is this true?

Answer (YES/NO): NO